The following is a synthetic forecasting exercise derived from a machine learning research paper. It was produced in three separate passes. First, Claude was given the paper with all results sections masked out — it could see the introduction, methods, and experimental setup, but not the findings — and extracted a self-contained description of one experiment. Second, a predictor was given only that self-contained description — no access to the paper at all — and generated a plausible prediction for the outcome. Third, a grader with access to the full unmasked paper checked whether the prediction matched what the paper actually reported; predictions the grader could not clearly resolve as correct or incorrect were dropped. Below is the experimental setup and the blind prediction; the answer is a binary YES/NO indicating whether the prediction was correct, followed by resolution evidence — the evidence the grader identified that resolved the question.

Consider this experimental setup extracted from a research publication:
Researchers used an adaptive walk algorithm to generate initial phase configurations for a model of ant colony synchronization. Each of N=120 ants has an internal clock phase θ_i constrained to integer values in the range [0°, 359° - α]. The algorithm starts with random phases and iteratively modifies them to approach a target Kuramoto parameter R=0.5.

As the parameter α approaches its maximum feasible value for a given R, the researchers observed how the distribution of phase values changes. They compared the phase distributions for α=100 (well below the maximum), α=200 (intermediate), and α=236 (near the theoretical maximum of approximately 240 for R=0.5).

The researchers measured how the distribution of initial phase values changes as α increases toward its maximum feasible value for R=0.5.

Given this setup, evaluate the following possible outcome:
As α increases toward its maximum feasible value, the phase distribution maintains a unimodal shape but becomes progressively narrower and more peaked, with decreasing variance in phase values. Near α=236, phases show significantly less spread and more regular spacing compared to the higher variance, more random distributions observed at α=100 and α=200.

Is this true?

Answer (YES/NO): NO